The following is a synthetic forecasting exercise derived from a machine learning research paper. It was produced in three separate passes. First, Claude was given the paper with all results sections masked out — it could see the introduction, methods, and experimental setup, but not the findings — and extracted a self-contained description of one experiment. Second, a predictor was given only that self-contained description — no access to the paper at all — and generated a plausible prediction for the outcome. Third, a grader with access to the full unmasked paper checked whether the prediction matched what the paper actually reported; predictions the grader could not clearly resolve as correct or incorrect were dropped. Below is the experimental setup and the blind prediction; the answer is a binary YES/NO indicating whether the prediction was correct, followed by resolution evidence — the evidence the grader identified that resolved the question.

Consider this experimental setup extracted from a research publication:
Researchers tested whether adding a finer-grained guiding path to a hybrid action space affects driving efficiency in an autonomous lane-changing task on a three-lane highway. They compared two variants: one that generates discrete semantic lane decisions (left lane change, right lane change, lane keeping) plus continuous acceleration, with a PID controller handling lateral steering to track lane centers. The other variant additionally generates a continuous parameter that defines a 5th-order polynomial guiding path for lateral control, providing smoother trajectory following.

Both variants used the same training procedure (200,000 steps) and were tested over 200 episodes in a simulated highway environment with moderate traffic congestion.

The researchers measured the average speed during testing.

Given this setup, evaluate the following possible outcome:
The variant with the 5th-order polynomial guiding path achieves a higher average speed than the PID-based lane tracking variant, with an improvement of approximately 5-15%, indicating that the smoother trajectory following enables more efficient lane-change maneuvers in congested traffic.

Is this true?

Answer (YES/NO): YES